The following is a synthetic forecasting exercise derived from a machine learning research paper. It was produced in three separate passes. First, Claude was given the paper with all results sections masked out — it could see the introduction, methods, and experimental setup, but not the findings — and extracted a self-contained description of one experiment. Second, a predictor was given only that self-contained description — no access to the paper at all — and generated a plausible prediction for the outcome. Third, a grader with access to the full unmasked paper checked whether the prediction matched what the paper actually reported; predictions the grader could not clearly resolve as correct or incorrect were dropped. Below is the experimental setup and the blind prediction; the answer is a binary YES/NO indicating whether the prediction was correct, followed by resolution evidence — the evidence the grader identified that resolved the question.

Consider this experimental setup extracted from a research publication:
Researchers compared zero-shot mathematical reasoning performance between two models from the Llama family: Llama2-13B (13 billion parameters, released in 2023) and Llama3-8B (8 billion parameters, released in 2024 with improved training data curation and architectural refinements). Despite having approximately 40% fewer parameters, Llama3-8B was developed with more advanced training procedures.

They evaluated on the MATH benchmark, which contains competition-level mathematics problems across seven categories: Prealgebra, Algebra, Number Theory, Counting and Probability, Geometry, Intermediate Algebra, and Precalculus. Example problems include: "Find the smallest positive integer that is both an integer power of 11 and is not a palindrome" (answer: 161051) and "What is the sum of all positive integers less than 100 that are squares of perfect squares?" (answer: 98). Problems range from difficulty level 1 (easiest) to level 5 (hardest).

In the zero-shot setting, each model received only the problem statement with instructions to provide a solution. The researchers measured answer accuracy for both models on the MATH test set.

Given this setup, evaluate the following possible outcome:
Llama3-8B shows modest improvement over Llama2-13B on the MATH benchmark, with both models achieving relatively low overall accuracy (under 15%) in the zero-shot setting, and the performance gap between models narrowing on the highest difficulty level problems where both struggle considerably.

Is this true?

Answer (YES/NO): NO